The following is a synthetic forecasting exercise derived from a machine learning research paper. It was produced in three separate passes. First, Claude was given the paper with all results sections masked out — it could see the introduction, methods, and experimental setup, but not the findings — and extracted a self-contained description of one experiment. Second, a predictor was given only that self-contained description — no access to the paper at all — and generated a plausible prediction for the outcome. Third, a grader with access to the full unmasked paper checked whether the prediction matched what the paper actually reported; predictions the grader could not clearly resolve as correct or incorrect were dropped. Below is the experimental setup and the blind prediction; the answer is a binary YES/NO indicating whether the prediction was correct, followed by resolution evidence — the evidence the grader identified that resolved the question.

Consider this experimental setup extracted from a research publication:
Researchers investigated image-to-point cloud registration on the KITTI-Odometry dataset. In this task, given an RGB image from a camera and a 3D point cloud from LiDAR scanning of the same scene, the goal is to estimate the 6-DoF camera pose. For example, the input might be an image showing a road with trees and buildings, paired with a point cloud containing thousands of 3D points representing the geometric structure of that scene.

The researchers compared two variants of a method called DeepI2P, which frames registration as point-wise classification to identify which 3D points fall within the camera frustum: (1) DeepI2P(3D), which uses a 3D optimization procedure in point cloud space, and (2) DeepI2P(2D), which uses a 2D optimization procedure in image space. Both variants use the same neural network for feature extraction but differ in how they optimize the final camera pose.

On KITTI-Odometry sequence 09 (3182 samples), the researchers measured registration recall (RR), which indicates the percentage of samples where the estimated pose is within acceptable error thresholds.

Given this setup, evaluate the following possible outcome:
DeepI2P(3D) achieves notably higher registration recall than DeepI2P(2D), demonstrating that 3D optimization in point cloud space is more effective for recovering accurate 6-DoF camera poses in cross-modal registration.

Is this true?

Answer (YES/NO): NO